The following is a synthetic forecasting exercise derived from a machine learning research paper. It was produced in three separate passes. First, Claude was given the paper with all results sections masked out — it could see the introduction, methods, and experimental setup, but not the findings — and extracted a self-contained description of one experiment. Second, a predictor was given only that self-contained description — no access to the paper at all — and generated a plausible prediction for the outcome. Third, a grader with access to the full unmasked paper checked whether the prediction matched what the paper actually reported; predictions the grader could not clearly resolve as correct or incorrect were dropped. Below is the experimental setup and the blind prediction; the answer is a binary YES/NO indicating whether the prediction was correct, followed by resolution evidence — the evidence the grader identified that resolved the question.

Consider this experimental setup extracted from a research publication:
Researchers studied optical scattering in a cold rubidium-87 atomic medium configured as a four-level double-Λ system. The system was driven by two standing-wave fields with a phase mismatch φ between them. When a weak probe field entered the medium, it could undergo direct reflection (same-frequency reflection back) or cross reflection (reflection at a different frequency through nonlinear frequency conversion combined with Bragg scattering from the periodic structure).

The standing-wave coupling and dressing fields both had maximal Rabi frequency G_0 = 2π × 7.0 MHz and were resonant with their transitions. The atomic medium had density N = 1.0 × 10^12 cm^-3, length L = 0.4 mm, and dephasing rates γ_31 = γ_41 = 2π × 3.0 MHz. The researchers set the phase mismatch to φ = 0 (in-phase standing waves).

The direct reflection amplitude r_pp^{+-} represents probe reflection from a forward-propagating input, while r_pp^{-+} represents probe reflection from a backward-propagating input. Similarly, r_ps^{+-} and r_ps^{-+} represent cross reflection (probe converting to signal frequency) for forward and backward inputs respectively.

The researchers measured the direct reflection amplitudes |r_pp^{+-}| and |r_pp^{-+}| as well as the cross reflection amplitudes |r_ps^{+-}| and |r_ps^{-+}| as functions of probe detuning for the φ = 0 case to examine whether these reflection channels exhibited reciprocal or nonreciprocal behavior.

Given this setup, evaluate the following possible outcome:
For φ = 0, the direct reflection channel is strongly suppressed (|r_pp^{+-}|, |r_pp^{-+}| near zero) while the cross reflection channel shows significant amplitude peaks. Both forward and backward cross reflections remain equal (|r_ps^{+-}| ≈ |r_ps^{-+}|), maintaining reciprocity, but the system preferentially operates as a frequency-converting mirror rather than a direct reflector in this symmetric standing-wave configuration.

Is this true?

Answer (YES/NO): NO